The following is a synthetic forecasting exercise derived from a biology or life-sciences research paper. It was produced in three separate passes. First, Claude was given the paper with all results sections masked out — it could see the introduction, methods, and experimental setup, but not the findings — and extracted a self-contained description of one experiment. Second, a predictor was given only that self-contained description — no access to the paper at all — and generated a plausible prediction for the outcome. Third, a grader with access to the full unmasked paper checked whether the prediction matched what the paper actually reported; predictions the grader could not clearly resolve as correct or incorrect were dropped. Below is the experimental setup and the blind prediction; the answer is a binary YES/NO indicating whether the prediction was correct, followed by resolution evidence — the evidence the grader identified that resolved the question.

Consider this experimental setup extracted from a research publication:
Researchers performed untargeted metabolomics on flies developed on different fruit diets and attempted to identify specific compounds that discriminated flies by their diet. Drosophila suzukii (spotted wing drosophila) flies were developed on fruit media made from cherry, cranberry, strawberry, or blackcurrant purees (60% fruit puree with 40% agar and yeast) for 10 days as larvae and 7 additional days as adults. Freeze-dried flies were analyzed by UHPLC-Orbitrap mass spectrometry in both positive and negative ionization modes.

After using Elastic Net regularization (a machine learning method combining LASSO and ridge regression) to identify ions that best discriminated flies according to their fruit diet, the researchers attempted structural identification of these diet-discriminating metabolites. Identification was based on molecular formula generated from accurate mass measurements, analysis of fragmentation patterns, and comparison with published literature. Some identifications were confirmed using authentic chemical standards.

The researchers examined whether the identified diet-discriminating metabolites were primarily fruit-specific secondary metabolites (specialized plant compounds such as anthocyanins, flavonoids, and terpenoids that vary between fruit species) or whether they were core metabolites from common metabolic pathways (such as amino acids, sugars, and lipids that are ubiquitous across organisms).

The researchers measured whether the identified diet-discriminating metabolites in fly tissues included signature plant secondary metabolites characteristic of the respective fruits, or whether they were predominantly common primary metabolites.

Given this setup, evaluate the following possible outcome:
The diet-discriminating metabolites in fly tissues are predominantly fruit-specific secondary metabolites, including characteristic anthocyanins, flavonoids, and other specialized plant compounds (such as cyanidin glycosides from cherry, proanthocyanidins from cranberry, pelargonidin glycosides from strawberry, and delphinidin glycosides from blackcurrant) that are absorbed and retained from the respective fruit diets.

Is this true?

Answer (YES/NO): YES